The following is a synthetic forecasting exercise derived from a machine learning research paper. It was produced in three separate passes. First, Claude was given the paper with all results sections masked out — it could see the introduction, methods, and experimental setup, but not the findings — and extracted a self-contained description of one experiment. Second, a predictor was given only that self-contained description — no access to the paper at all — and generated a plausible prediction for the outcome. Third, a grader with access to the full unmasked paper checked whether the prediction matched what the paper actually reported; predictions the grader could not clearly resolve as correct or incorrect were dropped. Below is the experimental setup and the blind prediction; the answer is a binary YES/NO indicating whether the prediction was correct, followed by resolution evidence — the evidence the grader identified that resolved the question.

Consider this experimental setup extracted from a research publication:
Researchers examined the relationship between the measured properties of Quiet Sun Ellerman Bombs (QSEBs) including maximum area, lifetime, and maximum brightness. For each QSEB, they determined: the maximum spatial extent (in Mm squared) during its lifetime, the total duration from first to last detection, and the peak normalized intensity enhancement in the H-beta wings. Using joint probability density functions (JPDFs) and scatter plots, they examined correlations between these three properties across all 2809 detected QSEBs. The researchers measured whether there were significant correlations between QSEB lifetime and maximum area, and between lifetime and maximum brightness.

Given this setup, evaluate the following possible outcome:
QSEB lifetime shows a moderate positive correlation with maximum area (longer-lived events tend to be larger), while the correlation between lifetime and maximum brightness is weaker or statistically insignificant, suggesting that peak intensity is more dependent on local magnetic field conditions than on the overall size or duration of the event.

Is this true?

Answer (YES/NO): NO